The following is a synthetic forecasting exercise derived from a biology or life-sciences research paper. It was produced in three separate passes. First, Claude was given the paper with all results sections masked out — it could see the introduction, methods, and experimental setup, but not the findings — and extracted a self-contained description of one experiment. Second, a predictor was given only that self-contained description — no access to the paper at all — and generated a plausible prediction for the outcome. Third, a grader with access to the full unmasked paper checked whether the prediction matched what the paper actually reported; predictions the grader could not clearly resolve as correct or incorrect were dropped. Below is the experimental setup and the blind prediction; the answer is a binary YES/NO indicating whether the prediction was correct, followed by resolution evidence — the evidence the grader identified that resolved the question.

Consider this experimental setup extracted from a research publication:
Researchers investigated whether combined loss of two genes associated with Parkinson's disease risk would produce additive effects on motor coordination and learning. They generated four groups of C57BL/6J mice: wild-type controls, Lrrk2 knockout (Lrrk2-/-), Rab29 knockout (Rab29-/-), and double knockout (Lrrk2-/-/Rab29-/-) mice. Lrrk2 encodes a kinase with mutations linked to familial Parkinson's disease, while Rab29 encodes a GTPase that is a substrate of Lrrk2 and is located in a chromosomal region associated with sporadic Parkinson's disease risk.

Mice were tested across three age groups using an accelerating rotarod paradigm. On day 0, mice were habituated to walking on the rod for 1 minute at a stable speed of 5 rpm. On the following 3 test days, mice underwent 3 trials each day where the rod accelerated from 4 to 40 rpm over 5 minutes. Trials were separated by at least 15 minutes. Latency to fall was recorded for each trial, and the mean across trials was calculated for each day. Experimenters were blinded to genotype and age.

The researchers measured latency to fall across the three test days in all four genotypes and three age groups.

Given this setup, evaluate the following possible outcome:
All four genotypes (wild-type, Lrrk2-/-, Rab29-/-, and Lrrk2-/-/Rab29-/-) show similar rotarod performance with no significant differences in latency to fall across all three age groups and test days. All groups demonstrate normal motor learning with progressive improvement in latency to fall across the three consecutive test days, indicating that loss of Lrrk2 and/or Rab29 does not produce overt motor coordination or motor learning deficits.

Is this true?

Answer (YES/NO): YES